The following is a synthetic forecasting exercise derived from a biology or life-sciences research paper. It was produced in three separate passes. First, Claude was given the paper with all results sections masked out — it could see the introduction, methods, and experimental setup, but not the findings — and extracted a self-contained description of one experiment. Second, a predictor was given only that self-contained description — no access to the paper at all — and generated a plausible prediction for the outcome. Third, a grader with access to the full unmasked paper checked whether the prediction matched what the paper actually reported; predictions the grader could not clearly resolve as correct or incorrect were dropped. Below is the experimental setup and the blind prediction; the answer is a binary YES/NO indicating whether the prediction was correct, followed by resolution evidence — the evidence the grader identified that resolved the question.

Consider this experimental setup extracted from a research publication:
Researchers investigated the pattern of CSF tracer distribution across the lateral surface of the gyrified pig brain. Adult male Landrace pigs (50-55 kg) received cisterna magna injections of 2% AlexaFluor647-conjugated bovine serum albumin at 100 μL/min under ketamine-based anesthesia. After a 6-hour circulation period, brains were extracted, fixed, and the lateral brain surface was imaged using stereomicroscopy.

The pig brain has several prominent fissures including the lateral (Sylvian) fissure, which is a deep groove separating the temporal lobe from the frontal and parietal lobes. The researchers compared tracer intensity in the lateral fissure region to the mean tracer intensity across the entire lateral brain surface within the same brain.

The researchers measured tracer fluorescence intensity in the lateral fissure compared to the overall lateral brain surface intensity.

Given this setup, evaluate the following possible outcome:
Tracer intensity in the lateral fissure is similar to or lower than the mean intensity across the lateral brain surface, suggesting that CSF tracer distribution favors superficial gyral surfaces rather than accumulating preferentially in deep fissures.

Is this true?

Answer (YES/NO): NO